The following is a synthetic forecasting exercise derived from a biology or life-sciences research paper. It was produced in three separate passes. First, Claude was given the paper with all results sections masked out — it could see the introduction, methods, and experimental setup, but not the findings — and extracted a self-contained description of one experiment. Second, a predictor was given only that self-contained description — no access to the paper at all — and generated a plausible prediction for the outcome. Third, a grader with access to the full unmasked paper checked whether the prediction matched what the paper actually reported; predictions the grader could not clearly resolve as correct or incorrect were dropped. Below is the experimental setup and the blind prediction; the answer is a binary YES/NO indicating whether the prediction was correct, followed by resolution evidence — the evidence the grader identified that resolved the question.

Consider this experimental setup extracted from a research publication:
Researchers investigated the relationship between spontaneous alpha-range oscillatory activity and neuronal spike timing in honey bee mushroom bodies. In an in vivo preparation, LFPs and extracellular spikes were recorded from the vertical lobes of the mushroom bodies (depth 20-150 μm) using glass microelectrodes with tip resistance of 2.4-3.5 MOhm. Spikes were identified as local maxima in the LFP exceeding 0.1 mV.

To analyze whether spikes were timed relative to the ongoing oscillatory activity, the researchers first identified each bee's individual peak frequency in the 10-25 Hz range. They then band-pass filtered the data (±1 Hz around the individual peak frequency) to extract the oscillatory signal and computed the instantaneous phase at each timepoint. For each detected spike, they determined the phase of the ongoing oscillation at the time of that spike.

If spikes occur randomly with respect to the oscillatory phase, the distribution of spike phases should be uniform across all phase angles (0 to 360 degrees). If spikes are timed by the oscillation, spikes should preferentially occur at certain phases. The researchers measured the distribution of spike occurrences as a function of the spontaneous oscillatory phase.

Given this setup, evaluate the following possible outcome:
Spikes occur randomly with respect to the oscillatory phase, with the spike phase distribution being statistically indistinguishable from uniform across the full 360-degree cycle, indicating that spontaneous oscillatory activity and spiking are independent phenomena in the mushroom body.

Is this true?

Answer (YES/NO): NO